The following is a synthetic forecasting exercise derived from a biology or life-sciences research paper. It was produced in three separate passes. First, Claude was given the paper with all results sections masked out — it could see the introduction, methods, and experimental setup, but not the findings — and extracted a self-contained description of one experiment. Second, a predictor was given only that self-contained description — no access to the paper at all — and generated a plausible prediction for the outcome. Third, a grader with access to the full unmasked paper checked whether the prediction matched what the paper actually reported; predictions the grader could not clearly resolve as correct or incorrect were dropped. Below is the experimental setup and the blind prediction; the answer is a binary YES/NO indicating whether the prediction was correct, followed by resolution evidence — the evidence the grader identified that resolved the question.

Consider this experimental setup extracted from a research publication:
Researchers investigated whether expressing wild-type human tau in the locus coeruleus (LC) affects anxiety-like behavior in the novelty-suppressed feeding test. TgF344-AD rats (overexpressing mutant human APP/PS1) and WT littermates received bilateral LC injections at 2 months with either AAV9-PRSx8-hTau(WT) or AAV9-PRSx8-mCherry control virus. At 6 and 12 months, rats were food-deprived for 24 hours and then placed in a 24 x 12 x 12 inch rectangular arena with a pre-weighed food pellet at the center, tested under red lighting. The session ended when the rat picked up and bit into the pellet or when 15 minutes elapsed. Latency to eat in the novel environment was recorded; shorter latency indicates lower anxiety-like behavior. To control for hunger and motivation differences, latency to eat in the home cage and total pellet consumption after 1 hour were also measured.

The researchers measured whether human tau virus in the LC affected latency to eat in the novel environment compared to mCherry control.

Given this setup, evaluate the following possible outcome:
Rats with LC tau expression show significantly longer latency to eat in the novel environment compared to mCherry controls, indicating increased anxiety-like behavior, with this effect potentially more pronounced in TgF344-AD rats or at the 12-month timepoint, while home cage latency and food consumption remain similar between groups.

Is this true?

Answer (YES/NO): NO